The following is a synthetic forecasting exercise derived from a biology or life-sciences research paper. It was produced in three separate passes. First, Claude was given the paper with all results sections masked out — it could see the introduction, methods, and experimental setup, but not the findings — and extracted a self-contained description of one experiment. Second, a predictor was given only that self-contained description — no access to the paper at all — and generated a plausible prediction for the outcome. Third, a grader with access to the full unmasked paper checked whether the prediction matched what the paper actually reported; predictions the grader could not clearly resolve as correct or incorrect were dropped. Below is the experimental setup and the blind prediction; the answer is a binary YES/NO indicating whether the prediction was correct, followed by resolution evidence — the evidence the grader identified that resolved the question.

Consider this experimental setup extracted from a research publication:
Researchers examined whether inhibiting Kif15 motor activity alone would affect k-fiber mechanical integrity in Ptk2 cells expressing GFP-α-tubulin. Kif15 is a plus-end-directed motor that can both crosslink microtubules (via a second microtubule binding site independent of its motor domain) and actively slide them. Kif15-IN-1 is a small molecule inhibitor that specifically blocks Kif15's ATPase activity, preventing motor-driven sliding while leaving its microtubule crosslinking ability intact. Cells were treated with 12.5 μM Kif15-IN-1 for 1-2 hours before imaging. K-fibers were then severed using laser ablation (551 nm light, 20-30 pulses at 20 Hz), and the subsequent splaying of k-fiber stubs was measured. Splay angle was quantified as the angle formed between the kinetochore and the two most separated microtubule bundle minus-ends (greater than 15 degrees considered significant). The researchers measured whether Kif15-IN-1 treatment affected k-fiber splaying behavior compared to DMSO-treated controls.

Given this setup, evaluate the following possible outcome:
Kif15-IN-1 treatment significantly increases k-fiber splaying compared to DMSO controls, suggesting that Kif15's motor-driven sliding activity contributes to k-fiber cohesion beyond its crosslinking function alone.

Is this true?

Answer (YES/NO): NO